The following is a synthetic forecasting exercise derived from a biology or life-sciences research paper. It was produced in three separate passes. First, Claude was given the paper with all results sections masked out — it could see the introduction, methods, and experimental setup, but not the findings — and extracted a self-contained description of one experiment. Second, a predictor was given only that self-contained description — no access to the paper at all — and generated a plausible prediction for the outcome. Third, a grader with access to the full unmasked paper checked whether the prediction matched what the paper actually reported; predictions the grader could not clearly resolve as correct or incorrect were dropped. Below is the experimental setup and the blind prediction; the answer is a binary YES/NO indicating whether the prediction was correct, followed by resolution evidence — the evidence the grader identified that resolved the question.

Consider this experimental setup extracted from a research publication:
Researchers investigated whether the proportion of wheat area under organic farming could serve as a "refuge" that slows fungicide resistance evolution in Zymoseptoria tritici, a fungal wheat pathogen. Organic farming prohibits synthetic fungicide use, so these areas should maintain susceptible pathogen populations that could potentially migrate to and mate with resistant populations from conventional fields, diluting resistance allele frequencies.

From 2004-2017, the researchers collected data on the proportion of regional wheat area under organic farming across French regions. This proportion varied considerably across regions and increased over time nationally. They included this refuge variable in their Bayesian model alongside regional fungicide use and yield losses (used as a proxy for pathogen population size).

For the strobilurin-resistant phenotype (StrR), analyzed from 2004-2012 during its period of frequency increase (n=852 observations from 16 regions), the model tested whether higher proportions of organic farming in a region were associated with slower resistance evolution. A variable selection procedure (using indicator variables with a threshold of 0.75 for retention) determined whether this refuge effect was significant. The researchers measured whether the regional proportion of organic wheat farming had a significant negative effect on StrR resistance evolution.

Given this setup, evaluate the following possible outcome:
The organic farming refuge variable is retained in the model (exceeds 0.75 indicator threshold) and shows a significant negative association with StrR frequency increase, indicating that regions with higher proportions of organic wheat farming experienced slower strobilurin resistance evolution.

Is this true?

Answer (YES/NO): NO